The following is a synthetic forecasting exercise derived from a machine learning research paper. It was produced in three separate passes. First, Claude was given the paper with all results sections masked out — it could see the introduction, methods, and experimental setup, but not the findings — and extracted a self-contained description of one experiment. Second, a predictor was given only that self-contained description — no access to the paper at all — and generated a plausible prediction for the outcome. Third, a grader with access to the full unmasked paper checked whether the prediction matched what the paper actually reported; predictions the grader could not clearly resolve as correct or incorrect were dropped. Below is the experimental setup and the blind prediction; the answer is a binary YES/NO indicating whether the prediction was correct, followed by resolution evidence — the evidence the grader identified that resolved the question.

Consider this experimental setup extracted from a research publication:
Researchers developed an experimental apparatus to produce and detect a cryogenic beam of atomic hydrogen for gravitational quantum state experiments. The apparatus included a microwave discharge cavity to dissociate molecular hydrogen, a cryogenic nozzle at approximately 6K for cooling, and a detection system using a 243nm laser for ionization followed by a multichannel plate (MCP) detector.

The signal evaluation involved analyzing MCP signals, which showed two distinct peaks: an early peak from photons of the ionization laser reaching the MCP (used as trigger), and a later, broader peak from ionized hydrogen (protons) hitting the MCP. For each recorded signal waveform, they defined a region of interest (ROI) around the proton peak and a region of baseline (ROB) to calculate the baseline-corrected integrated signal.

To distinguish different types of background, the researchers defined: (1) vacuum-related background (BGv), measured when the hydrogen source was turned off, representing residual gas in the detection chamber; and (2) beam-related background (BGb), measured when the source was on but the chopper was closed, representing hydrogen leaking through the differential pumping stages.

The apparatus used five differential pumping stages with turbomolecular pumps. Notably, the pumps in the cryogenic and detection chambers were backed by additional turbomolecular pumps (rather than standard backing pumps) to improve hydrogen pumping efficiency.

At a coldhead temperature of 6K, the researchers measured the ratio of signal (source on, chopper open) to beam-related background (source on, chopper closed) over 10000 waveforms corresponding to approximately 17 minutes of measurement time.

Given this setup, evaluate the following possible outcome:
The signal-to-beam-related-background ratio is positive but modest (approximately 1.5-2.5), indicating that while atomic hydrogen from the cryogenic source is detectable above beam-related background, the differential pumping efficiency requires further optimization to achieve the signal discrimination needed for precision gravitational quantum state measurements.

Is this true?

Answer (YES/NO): NO